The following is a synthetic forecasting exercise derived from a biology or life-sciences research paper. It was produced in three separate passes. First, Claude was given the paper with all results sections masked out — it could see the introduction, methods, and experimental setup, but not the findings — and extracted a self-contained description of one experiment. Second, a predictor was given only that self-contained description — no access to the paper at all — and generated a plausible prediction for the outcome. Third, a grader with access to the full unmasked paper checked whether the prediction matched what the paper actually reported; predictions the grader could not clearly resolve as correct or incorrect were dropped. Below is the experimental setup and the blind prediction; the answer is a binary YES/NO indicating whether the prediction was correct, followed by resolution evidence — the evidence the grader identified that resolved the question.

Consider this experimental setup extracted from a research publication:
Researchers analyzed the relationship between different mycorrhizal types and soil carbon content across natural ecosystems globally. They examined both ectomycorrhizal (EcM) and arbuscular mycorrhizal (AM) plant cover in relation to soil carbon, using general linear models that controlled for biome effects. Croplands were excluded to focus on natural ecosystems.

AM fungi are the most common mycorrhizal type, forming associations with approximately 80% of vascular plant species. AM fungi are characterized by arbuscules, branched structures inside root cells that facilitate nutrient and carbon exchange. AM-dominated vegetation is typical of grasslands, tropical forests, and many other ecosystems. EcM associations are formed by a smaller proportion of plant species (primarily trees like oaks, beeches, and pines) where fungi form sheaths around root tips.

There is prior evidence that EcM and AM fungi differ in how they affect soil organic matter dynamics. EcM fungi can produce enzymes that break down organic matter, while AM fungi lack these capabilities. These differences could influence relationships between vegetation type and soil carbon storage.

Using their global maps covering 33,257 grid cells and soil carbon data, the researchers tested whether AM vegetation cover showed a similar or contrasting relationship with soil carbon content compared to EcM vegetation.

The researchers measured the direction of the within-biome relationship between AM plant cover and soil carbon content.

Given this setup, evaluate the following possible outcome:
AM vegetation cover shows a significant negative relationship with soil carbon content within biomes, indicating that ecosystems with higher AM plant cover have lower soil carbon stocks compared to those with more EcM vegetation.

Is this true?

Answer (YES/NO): NO